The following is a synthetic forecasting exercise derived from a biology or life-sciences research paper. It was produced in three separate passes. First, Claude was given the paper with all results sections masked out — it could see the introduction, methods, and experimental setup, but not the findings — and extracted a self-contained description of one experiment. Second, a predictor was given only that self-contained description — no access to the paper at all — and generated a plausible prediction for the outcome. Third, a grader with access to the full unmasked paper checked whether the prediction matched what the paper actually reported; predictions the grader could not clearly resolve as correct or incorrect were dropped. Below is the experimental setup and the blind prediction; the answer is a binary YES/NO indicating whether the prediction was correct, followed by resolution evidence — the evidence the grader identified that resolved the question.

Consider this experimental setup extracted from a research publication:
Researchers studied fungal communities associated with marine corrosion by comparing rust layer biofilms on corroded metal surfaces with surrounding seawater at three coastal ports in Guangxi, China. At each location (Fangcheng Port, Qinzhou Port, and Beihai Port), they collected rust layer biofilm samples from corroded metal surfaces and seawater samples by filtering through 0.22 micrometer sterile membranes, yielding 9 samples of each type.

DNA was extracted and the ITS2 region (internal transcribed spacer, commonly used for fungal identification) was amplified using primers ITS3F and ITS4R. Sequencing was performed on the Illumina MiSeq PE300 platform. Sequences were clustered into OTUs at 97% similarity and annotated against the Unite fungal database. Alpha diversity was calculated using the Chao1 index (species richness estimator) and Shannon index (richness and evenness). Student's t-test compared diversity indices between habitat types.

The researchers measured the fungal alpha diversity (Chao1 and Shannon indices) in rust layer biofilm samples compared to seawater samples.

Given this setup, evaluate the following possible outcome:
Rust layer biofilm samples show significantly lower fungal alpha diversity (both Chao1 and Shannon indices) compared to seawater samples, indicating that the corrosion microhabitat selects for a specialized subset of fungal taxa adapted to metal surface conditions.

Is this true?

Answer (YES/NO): NO